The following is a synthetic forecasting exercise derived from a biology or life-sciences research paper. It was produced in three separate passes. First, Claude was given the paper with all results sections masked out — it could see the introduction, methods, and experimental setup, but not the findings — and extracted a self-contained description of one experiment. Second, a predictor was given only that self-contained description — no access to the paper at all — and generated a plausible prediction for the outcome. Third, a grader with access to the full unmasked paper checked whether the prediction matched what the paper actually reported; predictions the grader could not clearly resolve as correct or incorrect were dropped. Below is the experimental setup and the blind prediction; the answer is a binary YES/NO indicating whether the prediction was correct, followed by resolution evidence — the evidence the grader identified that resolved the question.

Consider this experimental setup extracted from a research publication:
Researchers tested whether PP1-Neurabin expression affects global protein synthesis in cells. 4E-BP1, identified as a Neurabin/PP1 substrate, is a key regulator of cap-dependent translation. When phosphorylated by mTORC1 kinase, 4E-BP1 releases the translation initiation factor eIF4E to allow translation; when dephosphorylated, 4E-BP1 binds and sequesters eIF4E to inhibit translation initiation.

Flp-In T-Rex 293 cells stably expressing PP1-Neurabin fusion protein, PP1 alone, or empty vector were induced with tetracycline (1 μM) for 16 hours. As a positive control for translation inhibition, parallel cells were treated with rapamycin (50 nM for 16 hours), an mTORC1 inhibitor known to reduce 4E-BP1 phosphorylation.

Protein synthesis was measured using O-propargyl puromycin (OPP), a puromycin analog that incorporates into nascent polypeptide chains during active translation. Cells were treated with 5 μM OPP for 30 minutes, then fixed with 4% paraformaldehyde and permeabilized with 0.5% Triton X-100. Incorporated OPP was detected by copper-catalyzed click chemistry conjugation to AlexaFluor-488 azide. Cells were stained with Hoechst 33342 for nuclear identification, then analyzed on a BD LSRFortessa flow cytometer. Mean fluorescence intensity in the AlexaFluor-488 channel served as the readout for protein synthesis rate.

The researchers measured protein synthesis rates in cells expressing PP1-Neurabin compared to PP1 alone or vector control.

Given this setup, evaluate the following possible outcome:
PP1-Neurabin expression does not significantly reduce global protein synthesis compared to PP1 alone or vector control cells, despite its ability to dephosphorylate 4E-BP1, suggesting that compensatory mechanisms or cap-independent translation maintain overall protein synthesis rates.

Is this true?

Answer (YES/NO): NO